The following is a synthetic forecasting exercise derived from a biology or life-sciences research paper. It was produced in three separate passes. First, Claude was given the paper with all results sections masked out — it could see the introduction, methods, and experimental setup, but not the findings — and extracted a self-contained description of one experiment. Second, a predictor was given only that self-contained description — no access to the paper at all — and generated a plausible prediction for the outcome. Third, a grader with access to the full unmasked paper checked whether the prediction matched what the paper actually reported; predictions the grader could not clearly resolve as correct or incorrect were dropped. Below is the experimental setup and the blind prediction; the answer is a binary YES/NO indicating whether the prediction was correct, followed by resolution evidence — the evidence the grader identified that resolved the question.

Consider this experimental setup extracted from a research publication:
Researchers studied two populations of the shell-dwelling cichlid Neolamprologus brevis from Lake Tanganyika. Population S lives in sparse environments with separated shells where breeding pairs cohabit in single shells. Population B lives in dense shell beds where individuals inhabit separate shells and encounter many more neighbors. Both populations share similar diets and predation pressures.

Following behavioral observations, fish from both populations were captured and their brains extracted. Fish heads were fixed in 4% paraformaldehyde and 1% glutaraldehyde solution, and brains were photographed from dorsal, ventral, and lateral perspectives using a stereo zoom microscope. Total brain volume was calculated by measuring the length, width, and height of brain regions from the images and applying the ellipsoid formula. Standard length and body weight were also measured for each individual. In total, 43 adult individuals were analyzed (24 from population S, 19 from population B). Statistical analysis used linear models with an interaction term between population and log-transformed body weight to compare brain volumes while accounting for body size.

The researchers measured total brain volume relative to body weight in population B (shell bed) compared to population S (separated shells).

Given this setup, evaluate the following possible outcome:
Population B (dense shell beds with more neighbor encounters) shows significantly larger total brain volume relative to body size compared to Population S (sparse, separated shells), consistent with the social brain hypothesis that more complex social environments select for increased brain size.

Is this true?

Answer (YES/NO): YES